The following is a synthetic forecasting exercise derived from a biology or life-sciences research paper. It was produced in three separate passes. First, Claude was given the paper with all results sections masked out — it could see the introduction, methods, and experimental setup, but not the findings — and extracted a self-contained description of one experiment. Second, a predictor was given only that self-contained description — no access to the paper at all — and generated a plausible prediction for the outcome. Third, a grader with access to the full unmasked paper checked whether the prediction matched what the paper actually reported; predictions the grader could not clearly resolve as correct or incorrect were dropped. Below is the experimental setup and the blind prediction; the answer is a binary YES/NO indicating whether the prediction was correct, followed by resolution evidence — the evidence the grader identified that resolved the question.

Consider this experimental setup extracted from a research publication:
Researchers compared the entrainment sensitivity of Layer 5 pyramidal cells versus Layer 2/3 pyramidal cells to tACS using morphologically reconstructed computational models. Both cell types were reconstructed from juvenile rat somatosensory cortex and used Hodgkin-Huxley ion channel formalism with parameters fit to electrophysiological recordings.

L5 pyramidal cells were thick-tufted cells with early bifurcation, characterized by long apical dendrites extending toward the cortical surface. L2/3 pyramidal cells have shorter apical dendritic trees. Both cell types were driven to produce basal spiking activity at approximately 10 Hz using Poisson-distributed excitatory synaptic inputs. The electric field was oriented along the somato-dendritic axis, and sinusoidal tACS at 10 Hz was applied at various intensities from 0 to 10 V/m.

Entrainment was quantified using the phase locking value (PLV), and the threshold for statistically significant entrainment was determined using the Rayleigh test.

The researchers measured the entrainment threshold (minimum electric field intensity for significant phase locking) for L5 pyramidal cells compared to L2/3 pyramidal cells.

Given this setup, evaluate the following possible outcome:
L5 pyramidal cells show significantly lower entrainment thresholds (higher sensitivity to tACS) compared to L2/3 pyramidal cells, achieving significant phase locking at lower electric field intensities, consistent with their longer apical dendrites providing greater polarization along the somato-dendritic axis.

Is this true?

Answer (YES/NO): YES